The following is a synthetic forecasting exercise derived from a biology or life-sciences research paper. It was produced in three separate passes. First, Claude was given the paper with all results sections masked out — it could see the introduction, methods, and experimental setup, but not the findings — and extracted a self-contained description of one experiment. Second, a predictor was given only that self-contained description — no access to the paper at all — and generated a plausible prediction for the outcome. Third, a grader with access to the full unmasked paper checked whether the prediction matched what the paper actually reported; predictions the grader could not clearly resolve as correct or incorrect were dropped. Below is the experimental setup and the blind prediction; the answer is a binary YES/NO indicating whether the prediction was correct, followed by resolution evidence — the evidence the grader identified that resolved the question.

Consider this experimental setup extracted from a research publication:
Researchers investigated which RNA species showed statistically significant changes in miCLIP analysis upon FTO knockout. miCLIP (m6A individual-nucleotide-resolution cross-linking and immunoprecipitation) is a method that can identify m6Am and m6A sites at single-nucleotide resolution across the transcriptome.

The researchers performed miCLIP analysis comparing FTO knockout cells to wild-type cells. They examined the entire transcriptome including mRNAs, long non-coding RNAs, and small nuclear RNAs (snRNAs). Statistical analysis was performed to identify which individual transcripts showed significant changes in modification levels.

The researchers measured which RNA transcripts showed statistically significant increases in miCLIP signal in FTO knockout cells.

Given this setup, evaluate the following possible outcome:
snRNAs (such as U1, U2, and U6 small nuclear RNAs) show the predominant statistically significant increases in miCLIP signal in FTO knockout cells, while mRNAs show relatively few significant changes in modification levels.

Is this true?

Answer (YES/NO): NO